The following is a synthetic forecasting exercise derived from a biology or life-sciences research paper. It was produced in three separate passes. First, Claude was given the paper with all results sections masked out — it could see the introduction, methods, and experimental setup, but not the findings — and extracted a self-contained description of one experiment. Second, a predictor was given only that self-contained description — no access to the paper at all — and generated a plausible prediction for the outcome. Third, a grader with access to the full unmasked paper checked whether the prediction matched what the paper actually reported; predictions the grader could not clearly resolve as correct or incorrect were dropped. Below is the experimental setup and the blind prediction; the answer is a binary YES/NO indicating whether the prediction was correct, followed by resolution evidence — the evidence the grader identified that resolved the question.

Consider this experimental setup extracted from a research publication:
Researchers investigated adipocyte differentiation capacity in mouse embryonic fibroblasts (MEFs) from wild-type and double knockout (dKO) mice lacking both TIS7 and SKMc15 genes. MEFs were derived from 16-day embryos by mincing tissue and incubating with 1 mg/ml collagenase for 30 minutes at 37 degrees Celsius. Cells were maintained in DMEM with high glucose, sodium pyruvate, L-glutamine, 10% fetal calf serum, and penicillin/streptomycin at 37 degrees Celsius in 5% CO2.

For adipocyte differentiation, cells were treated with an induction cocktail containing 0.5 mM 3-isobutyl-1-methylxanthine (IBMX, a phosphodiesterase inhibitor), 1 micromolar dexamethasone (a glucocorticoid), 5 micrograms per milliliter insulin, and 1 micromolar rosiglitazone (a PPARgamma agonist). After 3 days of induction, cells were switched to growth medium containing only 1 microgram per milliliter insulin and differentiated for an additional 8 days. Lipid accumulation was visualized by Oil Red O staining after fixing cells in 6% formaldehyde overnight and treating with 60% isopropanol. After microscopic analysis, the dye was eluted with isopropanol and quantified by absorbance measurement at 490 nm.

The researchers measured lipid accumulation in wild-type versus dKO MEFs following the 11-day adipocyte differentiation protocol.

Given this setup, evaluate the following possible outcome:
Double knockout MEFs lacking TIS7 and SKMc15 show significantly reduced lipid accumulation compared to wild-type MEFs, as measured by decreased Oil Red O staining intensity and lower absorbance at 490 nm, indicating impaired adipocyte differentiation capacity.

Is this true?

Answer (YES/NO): YES